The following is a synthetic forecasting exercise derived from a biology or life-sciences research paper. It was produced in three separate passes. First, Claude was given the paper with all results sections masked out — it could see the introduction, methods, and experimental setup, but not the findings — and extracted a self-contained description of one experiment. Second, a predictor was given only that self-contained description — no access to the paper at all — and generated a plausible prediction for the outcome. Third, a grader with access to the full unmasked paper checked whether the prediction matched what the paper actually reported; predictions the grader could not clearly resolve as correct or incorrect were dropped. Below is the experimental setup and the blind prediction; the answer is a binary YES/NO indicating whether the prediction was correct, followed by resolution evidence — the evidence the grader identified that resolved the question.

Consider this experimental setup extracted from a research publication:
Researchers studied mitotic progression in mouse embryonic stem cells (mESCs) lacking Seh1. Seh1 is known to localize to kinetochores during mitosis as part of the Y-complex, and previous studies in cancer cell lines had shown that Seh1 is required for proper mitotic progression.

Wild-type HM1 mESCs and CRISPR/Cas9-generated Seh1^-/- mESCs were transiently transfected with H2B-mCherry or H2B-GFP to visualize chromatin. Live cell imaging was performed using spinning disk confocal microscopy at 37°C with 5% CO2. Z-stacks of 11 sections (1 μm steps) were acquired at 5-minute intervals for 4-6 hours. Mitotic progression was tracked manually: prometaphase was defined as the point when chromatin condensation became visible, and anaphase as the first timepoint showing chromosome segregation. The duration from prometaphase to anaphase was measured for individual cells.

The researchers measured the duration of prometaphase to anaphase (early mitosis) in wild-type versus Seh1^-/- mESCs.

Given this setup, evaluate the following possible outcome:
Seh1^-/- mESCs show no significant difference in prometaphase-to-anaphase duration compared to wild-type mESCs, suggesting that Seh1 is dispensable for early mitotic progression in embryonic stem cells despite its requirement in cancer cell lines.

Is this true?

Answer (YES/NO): NO